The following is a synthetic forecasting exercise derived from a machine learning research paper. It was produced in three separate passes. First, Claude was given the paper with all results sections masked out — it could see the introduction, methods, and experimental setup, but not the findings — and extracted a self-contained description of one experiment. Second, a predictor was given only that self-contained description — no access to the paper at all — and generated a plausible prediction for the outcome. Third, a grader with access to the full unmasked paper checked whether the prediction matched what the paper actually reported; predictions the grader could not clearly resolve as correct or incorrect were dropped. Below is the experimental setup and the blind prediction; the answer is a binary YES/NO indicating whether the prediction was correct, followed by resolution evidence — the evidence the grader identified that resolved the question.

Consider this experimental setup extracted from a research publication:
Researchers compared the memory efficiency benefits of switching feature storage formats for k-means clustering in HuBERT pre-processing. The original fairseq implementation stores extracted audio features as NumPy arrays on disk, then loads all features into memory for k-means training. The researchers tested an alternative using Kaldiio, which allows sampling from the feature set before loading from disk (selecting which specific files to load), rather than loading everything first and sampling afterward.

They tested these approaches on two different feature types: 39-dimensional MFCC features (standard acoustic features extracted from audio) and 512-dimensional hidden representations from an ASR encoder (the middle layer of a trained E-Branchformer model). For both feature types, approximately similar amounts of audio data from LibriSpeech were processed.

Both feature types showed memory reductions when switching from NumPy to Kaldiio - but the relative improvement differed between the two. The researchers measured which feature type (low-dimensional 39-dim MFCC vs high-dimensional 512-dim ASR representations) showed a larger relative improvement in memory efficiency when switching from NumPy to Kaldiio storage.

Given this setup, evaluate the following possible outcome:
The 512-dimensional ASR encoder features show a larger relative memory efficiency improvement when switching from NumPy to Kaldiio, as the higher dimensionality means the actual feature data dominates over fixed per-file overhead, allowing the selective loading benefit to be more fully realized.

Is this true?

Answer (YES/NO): NO